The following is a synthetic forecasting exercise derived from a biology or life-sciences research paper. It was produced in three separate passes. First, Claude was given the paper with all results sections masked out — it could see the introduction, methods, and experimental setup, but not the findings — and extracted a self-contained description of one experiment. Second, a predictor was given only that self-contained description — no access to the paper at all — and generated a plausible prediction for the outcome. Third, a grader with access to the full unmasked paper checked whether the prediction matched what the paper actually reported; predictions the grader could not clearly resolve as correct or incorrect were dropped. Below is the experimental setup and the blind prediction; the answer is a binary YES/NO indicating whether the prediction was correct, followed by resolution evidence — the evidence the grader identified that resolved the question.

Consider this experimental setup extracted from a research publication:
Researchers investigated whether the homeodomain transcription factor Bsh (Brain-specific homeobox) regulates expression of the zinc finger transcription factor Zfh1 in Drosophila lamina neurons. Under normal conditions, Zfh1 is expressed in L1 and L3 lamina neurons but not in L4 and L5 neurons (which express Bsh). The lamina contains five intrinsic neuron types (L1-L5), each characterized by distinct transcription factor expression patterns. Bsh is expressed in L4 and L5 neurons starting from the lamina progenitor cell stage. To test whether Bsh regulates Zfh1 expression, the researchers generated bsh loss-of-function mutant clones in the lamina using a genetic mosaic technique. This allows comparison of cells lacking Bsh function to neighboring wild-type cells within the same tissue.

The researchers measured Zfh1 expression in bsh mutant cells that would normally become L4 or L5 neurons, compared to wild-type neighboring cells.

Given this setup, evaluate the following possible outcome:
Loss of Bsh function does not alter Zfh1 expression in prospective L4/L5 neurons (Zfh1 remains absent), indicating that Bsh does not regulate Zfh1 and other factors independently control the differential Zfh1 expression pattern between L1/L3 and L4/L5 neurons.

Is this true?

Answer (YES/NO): NO